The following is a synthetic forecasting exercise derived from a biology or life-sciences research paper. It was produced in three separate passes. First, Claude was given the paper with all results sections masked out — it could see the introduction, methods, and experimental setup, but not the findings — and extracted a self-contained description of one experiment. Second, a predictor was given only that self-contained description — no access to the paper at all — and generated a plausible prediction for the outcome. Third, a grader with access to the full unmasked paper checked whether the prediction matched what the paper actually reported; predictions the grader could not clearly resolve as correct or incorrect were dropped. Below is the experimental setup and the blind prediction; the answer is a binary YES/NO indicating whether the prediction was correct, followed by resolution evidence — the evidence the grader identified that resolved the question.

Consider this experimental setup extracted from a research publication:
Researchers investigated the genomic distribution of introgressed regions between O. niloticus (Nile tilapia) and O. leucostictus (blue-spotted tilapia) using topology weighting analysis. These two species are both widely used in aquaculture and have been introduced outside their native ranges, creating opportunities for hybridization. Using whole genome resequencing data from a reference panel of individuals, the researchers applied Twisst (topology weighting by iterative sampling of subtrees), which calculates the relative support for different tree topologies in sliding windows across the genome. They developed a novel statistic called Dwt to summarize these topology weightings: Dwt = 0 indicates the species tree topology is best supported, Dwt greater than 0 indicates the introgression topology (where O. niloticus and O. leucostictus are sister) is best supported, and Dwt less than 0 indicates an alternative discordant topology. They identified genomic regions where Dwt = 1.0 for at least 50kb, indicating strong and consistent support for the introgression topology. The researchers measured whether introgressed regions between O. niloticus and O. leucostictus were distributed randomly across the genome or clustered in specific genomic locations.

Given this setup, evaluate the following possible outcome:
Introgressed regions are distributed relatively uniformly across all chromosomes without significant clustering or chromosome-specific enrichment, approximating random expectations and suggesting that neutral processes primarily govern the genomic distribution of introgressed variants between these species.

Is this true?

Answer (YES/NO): NO